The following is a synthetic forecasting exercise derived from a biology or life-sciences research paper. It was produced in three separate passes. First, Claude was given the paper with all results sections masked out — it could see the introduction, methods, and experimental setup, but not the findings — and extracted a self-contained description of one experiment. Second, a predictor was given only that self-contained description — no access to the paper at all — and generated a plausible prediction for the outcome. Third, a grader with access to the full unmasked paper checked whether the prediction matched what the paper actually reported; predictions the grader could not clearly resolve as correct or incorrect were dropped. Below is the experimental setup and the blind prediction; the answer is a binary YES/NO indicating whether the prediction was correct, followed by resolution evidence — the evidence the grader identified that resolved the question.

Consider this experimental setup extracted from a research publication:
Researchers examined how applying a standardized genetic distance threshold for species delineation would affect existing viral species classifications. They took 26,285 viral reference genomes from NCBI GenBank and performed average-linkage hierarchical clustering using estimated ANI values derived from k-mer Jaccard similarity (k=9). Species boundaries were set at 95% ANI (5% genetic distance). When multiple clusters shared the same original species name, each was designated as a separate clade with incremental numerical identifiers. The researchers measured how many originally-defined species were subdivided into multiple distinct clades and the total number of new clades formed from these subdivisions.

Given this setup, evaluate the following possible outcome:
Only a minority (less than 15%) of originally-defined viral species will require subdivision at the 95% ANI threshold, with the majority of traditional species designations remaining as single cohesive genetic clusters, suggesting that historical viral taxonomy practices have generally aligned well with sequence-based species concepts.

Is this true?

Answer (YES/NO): YES